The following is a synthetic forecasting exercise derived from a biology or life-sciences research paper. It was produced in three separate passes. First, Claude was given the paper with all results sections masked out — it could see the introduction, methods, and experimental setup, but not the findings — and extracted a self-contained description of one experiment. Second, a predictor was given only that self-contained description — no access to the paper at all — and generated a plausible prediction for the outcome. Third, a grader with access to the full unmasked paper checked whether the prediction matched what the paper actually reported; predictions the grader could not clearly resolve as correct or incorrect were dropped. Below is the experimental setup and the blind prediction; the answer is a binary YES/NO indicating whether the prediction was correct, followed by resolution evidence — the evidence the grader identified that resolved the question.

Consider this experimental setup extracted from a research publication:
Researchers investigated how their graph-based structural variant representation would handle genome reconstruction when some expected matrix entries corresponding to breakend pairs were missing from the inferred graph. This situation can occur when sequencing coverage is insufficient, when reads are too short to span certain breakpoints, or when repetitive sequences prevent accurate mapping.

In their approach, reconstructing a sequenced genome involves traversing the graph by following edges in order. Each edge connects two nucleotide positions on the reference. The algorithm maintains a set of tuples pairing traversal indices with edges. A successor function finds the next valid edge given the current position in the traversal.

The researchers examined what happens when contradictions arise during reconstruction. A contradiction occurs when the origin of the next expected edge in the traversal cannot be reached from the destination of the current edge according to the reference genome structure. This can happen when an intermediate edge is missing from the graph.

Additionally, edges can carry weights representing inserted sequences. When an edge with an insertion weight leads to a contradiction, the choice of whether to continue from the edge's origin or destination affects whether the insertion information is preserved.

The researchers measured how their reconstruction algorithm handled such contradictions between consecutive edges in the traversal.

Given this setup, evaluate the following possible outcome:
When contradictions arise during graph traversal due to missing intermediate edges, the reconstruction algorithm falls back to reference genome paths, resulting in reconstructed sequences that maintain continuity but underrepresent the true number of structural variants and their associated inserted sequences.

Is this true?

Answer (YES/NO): NO